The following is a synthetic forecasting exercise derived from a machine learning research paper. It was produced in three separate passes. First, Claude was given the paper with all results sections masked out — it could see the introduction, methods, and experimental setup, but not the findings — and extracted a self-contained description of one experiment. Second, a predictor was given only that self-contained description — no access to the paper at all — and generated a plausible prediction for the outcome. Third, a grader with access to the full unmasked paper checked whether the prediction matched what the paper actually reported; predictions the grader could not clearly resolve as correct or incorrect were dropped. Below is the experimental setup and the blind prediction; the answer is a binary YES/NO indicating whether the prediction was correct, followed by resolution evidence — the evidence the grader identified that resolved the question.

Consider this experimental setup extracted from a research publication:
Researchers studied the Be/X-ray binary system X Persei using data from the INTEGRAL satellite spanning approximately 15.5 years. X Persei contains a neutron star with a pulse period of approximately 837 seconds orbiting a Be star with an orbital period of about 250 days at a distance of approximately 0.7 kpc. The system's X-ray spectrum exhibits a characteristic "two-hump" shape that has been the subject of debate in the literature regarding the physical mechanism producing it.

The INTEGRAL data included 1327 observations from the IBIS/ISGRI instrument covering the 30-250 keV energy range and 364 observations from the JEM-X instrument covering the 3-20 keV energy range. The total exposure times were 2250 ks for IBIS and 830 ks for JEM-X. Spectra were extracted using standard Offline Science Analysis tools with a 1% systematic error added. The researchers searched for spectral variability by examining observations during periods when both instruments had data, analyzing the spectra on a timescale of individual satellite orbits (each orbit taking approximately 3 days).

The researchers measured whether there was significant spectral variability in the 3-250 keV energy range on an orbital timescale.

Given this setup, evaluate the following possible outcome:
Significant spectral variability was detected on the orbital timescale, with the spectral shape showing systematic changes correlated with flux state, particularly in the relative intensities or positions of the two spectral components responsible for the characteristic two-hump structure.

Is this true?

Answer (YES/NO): NO